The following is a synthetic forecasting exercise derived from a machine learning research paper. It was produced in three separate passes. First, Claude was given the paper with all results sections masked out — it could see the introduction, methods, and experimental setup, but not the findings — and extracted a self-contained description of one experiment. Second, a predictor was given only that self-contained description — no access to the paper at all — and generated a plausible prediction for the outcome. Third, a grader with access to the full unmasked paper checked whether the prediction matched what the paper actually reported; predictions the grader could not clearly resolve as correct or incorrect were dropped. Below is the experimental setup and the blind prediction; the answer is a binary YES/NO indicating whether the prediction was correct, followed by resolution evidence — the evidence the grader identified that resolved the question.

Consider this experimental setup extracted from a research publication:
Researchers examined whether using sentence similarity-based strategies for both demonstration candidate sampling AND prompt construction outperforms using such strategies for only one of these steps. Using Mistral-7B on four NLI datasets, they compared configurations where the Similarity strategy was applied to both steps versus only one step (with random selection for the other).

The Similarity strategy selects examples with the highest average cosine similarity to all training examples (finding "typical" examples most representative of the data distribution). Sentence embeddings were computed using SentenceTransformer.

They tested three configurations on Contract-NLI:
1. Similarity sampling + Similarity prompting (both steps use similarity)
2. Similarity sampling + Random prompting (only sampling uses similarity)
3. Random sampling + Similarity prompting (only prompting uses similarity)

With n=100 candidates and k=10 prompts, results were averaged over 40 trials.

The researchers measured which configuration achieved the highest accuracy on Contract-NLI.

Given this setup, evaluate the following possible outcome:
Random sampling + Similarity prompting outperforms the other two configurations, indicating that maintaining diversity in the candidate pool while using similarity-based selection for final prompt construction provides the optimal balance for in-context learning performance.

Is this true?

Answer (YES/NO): NO